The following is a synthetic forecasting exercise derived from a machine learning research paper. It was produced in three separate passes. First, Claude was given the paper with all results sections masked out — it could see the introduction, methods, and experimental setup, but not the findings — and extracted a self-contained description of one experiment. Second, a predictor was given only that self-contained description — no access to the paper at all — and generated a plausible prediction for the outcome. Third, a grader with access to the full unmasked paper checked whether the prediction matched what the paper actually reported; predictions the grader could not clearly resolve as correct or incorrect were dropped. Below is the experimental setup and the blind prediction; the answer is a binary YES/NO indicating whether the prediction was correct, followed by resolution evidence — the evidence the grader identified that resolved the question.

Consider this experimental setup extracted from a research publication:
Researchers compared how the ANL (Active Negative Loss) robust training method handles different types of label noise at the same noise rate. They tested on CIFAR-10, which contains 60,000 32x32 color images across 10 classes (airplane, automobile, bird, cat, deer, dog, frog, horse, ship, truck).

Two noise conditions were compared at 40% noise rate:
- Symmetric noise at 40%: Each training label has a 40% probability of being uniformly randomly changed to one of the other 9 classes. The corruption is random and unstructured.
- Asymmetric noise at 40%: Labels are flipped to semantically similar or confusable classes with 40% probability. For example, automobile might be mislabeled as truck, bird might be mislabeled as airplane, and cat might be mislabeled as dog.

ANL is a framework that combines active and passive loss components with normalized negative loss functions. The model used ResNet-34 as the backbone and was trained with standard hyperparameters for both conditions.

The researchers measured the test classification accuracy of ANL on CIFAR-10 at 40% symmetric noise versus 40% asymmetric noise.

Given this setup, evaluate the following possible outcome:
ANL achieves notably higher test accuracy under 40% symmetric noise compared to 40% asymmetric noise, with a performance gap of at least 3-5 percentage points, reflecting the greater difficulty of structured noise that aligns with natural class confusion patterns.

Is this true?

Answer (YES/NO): YES